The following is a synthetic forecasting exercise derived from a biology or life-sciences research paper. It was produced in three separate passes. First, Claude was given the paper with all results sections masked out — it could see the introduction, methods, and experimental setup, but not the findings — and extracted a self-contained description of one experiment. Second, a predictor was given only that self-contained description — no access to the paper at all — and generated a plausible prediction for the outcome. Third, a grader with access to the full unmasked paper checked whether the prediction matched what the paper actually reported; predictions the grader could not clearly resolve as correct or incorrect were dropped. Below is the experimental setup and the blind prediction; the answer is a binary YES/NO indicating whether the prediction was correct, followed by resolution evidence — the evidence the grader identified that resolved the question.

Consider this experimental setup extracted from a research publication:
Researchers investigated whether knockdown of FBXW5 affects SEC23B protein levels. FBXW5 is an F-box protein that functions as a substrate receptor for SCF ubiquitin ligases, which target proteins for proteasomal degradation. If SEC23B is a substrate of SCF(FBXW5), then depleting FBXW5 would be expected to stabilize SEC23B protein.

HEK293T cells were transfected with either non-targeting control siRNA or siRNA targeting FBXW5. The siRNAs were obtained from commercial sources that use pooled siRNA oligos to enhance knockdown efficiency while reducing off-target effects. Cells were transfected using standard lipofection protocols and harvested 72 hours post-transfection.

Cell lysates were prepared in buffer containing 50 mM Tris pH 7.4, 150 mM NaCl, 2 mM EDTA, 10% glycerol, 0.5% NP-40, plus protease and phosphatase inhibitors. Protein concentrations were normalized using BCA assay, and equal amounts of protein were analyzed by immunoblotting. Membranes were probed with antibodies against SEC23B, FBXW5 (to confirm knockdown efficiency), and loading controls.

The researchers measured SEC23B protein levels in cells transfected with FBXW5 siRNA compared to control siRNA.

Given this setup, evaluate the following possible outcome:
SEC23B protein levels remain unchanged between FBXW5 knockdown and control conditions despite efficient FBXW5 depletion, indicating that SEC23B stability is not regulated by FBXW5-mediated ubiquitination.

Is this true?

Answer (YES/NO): NO